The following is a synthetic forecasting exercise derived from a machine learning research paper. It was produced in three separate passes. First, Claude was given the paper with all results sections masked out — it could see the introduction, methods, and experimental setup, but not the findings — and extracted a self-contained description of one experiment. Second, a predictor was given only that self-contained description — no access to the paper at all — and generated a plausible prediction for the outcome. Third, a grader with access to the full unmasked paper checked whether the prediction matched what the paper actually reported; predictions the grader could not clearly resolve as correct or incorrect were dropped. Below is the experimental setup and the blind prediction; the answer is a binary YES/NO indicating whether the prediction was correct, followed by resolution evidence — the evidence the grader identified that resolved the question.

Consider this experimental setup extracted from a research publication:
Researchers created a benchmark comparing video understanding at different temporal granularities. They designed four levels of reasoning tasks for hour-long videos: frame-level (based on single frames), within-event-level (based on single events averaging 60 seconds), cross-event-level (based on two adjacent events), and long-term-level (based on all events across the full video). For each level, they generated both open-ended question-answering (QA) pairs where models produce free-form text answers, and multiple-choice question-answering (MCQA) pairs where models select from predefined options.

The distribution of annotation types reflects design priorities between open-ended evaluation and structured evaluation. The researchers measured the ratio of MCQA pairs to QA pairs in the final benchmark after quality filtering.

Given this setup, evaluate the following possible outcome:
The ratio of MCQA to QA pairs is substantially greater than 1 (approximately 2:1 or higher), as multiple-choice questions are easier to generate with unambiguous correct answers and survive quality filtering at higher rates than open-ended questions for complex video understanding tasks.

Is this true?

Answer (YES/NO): YES